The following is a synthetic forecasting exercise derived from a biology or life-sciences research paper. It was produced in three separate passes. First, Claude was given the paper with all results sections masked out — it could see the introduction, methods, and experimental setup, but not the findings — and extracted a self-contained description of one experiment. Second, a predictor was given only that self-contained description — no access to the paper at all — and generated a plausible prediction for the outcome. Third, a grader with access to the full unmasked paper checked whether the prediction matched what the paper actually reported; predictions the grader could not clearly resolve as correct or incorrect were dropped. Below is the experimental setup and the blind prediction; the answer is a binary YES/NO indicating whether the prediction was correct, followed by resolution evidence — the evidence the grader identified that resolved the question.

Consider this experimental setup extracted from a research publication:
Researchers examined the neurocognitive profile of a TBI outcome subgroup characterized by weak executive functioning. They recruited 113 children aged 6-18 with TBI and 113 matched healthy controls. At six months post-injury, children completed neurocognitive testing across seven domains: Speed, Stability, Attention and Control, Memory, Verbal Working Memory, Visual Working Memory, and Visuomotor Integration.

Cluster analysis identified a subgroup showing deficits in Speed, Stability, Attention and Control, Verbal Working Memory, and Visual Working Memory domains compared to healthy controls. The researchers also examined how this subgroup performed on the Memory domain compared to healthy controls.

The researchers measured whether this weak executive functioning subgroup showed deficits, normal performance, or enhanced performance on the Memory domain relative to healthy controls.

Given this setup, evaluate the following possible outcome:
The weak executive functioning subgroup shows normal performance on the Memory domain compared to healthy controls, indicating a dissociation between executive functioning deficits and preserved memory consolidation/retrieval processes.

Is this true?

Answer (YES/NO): NO